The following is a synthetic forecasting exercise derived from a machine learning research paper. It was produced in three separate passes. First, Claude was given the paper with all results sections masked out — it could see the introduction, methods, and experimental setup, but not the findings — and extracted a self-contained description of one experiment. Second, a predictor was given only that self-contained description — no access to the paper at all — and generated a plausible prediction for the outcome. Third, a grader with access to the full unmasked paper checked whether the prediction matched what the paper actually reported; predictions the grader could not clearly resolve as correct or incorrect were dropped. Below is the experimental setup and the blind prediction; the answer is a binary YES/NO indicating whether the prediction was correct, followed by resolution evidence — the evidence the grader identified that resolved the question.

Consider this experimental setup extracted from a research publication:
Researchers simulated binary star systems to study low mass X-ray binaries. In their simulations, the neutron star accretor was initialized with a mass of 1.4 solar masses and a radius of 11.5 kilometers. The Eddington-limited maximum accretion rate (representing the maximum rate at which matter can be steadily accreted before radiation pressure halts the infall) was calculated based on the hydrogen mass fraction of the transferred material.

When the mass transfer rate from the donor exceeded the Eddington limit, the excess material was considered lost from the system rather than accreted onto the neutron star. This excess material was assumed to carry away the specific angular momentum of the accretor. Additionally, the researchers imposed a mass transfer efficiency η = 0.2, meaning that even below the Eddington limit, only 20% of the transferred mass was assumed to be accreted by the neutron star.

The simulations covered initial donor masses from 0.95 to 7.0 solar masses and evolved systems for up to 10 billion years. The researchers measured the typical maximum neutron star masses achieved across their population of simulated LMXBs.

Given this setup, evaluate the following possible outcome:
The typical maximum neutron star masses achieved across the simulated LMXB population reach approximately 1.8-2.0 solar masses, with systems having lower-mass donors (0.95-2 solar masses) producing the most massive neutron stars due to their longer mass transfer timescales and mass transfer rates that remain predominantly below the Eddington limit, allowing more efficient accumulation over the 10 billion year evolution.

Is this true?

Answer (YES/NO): YES